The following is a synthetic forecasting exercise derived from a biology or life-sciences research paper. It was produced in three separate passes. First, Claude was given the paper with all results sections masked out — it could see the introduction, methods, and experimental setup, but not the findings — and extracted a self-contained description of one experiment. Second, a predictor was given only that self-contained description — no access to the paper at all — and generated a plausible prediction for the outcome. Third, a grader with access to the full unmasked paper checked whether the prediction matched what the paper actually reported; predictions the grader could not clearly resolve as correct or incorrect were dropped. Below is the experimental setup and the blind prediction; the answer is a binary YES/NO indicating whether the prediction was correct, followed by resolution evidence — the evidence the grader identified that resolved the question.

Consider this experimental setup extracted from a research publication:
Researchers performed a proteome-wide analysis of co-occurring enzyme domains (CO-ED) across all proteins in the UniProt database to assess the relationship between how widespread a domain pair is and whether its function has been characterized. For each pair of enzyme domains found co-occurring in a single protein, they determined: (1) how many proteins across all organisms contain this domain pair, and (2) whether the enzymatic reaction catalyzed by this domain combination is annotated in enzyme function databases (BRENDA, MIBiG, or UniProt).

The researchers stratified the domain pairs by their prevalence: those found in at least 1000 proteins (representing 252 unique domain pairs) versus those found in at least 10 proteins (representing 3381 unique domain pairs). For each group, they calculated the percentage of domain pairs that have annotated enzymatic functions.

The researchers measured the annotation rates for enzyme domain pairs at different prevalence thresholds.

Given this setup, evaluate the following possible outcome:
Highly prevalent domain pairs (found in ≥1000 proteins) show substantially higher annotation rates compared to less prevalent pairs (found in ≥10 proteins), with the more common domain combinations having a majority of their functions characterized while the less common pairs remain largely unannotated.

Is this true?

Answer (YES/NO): YES